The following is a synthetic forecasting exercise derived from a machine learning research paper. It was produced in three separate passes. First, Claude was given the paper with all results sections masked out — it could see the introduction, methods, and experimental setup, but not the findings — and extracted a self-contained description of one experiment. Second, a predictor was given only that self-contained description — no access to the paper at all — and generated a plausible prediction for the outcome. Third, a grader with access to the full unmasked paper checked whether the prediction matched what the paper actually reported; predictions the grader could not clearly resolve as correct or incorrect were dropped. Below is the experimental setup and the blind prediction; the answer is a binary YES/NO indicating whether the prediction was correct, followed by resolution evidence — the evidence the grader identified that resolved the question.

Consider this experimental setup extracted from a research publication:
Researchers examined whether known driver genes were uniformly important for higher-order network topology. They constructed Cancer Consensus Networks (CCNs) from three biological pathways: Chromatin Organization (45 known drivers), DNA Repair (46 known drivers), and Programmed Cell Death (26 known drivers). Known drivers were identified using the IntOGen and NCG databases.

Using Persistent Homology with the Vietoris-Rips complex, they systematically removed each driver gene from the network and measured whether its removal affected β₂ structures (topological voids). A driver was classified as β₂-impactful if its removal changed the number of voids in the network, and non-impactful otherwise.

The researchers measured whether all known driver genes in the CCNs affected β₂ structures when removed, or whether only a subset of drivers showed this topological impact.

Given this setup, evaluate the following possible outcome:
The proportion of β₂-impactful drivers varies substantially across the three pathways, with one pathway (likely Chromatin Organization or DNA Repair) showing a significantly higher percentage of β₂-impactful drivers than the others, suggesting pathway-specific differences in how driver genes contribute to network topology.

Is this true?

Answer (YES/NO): NO